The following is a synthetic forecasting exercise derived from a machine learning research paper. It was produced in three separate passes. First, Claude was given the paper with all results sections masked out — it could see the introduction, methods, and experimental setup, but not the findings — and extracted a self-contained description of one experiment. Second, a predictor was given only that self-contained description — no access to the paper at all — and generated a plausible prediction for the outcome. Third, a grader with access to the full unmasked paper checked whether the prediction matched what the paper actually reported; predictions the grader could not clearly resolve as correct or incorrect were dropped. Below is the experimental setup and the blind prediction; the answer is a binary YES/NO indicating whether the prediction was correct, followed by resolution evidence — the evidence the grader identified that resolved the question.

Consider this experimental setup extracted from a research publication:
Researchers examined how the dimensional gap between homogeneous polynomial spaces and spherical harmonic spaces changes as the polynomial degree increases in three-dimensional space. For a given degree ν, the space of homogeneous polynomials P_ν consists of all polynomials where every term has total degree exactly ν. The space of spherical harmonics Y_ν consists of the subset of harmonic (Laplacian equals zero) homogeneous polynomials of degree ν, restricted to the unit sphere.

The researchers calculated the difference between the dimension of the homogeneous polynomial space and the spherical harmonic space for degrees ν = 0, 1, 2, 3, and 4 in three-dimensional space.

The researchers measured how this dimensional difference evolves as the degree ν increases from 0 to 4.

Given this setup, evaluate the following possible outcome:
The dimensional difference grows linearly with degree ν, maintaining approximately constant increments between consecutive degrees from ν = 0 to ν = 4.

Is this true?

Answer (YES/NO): NO